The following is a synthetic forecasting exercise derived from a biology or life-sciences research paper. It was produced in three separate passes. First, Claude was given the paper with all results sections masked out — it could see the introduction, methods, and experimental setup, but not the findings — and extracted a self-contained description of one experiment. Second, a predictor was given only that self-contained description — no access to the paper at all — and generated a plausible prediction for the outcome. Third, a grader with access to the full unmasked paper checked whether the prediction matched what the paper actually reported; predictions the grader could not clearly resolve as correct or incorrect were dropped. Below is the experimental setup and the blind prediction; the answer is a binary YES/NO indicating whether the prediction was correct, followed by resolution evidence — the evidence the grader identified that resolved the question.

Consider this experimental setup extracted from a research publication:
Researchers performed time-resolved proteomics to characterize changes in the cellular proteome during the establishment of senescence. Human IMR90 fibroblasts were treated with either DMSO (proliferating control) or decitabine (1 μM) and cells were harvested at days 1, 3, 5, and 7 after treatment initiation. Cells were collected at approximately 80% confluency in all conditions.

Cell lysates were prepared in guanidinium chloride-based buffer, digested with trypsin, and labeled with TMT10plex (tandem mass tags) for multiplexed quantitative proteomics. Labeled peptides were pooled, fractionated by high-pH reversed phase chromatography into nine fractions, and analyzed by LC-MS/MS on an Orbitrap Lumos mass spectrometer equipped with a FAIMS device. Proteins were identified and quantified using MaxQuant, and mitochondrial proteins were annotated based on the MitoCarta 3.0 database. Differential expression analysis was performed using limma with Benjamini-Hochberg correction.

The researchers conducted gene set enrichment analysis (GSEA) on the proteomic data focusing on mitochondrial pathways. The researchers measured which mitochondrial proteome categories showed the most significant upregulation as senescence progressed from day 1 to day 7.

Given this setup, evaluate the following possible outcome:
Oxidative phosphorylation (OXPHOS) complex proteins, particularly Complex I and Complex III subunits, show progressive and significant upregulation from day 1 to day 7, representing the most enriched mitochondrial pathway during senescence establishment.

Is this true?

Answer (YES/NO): NO